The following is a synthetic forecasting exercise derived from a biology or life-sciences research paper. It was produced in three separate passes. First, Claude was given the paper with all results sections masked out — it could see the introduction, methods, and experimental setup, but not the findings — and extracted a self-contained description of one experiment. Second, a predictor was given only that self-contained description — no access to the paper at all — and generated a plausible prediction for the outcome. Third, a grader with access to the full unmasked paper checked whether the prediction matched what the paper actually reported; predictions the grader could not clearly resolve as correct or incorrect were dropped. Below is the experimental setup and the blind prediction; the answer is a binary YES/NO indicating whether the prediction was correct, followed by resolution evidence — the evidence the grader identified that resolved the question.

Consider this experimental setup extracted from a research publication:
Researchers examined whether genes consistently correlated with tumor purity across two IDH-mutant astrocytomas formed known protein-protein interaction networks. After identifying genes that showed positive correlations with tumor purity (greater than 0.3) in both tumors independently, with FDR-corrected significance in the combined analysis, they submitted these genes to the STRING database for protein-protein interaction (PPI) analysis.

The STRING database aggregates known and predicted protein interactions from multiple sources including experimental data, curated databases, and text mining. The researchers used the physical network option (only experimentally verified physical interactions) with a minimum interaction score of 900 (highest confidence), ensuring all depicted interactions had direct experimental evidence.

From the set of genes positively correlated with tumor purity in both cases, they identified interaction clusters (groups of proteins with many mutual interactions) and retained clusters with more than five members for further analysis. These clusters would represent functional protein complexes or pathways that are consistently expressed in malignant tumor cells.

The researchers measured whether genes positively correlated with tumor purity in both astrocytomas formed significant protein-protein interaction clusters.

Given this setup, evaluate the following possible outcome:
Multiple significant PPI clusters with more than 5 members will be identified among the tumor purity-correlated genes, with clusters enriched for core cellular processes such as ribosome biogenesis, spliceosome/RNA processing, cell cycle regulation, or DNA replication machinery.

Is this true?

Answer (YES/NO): YES